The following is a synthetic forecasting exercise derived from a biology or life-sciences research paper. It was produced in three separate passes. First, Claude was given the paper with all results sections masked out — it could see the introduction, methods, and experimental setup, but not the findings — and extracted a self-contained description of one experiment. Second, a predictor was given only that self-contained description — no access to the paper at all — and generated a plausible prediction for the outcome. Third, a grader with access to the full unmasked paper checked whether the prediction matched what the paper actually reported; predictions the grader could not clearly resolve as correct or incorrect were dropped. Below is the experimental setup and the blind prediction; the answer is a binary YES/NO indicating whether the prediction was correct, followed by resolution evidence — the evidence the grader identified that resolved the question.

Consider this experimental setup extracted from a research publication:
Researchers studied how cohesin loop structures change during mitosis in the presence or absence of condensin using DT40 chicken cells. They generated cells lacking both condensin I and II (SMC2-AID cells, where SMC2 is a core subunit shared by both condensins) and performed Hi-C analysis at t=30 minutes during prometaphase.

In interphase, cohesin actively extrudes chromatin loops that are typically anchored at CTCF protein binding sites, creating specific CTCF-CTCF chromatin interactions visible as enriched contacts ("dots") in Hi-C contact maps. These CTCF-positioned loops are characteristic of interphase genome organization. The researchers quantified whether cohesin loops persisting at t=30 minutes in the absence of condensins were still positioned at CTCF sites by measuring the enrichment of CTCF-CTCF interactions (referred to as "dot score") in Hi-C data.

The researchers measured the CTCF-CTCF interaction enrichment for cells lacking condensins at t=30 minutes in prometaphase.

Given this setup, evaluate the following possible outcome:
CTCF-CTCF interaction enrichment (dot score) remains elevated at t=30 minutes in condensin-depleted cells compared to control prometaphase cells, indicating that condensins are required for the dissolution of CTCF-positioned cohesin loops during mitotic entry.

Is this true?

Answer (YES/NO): NO